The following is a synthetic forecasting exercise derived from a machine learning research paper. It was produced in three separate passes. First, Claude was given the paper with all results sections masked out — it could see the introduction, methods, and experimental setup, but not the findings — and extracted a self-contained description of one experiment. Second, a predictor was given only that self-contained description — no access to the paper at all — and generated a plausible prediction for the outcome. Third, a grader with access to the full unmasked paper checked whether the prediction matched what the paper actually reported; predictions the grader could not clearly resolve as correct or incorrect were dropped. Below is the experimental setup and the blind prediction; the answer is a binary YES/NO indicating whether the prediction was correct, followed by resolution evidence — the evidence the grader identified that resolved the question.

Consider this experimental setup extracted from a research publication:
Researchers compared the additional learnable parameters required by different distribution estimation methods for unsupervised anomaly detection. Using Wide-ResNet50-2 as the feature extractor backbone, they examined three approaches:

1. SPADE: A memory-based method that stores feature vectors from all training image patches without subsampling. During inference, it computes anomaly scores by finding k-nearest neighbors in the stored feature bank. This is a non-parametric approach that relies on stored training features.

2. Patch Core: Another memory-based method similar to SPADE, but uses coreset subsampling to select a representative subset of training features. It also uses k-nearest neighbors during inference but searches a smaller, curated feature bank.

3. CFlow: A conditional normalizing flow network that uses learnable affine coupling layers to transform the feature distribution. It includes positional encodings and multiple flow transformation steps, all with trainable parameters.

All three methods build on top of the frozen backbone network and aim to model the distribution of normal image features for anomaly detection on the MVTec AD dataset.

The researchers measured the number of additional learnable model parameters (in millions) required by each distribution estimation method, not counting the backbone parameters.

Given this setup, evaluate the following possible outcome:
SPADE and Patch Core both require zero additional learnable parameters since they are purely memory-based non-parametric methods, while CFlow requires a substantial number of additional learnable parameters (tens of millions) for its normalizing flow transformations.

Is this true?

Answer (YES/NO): YES